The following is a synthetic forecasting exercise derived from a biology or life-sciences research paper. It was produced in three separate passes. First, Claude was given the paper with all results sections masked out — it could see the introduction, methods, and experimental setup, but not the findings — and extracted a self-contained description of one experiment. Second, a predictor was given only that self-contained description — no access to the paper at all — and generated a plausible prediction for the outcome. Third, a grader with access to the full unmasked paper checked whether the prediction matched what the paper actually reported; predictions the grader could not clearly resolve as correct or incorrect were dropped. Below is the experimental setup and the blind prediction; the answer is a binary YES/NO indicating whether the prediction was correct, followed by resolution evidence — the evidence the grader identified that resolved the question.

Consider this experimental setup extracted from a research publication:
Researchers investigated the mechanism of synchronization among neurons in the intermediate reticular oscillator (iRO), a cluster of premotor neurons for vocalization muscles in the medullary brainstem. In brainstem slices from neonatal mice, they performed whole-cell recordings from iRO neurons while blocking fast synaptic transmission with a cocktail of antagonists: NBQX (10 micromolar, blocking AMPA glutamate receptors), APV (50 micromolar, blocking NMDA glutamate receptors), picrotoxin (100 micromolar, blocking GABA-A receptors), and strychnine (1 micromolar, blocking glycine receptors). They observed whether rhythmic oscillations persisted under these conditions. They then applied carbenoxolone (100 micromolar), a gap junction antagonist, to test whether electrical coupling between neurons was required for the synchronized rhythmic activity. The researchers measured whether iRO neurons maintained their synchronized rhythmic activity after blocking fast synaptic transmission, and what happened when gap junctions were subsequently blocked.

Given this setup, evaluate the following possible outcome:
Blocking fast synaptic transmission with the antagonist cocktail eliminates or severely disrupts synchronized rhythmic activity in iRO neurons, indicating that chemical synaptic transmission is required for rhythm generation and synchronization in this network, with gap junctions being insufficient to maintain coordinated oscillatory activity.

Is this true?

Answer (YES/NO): NO